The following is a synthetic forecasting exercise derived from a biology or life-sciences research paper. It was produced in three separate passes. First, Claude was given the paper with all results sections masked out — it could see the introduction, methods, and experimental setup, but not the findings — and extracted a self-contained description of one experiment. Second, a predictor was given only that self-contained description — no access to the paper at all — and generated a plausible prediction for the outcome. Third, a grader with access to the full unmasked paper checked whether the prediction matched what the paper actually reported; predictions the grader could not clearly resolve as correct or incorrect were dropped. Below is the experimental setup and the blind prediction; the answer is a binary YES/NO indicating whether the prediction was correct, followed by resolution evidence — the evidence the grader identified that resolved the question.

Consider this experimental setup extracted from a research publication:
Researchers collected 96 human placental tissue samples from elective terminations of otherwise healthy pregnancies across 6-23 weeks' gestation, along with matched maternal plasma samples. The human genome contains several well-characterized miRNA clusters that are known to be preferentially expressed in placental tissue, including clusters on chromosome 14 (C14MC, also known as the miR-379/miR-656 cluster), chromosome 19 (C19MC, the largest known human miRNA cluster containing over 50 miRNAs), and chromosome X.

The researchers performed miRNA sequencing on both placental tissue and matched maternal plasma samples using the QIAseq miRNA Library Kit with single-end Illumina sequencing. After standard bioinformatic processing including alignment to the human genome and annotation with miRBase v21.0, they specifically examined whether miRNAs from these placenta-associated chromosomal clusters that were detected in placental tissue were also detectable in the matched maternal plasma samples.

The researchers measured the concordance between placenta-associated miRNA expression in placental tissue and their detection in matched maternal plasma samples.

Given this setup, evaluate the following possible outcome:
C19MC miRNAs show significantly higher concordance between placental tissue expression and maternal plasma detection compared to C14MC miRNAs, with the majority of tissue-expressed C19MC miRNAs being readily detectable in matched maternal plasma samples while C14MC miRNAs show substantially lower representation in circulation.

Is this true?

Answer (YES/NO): NO